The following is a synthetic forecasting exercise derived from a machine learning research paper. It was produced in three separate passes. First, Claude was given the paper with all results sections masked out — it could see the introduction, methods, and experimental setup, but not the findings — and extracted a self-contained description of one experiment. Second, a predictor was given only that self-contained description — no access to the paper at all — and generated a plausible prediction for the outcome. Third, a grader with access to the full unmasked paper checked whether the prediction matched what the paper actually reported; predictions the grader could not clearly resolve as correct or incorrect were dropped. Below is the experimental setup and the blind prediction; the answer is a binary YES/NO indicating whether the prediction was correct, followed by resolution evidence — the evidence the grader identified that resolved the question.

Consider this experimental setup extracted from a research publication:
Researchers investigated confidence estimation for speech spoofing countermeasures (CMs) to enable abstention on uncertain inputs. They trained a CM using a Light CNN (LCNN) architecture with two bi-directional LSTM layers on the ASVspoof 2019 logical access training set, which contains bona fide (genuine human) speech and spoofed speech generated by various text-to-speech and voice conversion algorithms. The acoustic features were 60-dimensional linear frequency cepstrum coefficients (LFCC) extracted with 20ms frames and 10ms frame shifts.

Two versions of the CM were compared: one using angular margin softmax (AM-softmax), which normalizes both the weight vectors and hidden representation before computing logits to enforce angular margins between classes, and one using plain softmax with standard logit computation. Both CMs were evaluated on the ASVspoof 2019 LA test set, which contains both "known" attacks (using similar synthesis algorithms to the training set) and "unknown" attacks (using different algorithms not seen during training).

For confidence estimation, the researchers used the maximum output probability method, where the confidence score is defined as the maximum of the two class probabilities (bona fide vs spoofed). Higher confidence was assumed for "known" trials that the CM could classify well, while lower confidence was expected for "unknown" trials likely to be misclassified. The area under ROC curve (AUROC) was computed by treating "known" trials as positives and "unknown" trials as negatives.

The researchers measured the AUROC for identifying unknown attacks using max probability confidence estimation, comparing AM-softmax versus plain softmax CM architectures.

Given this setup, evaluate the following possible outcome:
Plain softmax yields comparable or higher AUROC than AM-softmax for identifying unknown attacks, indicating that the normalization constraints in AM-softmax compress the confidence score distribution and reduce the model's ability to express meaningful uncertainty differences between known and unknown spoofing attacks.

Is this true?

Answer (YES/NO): YES